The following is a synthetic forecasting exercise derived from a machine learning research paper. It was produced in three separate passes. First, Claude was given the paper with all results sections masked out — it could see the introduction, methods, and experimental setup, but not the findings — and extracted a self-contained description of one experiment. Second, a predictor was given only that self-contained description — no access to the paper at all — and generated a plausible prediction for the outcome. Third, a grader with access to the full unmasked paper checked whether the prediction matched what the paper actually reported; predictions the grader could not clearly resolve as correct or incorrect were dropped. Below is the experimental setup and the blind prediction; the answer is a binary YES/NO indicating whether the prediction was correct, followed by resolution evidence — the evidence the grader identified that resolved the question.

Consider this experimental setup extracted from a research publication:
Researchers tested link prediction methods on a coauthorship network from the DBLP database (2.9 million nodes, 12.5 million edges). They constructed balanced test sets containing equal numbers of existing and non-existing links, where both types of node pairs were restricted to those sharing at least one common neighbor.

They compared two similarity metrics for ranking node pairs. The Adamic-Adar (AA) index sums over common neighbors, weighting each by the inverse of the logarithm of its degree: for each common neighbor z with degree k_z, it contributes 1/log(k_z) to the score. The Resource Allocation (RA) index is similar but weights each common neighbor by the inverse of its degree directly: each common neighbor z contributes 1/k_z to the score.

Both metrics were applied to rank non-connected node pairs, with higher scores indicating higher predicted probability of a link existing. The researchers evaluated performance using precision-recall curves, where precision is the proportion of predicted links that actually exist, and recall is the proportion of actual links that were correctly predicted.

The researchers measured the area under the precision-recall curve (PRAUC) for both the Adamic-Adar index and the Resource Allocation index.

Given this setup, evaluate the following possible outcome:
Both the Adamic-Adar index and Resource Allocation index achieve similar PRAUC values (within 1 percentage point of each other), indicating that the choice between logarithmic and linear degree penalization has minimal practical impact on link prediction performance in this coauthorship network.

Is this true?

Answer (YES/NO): YES